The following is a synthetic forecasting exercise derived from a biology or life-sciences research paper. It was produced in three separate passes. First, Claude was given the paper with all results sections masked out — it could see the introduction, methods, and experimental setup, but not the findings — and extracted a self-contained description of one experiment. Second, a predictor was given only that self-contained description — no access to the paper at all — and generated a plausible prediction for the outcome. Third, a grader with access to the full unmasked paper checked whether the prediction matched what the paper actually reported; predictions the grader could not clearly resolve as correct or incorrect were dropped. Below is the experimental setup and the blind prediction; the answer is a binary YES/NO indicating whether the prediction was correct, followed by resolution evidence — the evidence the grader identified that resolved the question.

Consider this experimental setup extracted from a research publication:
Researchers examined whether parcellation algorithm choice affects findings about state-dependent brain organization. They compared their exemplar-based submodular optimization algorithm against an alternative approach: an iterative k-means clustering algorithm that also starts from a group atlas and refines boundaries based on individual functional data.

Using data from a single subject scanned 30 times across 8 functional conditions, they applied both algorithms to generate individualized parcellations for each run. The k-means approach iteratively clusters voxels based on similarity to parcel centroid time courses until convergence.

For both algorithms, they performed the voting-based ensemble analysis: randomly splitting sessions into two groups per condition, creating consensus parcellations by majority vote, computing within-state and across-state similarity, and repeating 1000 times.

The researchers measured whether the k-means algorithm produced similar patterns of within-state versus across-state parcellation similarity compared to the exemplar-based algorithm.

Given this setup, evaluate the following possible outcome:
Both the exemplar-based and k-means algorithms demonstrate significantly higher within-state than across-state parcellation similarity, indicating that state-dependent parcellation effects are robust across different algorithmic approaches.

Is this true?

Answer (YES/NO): YES